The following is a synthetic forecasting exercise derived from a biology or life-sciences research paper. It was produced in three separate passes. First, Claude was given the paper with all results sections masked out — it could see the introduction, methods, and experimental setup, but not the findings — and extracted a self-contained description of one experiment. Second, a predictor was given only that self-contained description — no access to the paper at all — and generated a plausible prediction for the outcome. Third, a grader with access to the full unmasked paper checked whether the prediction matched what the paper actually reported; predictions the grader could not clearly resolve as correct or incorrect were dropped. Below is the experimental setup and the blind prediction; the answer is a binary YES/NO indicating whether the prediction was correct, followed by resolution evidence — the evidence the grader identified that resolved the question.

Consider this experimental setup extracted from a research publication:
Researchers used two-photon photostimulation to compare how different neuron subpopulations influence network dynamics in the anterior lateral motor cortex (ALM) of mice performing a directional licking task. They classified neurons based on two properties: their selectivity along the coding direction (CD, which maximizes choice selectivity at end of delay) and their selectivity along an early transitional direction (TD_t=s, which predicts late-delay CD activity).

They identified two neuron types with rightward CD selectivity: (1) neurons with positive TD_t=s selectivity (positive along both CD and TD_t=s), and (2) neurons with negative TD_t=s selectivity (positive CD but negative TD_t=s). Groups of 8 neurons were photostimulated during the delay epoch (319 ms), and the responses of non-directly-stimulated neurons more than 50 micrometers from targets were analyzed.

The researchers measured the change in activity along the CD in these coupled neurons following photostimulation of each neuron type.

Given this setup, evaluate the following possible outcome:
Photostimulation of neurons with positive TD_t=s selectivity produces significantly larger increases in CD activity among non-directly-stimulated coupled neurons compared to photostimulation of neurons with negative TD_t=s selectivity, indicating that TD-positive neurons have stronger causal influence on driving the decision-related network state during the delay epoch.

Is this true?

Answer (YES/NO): YES